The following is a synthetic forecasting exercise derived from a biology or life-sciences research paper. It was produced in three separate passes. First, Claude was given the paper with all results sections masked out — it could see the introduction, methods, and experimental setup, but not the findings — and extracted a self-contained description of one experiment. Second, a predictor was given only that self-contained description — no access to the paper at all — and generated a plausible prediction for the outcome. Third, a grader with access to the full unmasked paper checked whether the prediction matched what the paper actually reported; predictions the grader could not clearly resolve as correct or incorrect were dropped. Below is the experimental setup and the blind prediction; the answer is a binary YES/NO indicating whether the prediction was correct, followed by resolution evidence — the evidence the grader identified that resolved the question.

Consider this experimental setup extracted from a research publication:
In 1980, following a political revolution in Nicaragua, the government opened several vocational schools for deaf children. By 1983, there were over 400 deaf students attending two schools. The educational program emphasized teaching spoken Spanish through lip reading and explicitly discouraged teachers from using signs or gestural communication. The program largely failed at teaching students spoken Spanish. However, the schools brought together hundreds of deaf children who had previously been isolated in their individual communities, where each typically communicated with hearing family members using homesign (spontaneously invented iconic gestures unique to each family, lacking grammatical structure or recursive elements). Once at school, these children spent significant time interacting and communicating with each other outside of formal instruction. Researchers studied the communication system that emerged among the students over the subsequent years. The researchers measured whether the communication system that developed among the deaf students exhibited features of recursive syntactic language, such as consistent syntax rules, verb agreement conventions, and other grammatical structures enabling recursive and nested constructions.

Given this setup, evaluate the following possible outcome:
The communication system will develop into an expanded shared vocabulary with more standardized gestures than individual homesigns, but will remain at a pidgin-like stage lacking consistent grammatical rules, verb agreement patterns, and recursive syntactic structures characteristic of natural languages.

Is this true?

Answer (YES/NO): NO